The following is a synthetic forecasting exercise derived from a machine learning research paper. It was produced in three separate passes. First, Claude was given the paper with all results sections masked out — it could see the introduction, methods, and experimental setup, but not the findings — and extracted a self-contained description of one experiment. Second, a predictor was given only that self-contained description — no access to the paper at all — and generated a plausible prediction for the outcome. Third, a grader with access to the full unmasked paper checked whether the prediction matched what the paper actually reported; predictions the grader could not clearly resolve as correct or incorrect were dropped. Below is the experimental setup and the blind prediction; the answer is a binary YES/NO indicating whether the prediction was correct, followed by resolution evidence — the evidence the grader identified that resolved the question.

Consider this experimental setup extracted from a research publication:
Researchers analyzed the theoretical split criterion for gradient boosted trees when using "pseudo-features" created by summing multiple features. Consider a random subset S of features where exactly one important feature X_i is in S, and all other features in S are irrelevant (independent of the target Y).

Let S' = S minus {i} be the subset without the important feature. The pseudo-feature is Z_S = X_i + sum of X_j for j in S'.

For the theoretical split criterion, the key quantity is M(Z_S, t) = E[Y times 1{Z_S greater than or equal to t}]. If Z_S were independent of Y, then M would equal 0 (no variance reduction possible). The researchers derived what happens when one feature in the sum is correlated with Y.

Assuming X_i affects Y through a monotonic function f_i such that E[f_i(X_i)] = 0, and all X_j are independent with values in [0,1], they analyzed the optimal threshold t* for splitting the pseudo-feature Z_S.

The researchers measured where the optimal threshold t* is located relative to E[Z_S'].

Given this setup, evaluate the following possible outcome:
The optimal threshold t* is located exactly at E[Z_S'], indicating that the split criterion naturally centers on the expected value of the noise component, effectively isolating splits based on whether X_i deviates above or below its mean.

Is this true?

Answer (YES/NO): NO